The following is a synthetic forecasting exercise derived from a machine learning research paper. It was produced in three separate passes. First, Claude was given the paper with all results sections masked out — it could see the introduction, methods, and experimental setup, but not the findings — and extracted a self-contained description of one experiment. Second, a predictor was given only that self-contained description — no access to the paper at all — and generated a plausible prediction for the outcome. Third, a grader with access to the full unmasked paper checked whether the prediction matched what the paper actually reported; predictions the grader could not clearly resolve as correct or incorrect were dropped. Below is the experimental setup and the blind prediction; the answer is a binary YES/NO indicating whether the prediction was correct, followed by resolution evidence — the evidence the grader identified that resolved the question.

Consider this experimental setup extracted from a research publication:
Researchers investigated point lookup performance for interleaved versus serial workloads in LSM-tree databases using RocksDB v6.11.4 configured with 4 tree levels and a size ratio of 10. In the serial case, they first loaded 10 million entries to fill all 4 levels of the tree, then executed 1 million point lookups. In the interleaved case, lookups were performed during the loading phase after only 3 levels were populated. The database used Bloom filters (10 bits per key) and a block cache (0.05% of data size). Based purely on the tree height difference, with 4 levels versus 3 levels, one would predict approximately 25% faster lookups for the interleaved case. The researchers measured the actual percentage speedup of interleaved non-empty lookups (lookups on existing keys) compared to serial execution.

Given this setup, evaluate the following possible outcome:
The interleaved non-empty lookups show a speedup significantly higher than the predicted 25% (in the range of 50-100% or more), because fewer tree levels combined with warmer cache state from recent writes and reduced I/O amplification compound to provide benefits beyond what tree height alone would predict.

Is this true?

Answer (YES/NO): NO